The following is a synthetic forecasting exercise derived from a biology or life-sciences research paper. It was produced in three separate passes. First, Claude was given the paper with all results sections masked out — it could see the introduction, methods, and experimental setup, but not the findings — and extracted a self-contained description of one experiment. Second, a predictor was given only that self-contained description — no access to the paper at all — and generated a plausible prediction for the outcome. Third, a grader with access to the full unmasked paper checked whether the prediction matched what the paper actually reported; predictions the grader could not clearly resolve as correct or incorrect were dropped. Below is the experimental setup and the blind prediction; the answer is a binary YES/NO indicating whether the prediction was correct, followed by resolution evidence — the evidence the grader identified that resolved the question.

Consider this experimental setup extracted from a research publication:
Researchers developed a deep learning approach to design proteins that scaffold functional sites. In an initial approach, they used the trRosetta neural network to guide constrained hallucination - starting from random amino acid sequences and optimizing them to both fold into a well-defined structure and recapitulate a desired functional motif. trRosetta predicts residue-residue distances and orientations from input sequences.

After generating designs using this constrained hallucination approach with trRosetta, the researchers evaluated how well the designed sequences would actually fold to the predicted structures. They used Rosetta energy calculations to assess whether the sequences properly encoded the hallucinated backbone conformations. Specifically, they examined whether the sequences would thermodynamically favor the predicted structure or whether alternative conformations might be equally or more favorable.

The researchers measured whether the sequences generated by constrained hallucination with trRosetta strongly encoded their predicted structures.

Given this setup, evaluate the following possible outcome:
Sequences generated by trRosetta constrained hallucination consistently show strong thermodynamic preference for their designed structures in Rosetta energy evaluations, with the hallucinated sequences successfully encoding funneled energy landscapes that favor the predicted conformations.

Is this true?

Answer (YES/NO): NO